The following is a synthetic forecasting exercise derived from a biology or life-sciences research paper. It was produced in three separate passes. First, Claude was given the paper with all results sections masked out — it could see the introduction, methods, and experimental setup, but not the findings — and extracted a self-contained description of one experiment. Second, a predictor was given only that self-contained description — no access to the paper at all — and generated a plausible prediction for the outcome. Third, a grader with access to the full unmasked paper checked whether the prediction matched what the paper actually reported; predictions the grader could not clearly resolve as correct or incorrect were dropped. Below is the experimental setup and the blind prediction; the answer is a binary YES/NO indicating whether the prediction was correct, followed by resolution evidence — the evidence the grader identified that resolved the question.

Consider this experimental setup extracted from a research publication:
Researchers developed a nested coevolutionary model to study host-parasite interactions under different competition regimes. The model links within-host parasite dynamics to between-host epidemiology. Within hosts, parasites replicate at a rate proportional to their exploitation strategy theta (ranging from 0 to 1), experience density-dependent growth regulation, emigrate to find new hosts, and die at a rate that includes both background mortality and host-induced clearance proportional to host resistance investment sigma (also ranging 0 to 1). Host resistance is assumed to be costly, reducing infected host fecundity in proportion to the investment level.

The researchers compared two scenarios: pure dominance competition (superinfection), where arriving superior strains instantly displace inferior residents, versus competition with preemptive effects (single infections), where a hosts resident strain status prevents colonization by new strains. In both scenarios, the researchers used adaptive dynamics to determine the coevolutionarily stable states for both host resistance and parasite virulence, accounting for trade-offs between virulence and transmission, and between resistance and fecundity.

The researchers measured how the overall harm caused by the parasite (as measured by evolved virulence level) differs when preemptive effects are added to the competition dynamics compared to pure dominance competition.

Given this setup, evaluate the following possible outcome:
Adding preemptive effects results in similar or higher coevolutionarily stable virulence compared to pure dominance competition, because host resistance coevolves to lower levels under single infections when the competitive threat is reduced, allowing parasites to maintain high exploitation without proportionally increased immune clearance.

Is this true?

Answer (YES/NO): NO